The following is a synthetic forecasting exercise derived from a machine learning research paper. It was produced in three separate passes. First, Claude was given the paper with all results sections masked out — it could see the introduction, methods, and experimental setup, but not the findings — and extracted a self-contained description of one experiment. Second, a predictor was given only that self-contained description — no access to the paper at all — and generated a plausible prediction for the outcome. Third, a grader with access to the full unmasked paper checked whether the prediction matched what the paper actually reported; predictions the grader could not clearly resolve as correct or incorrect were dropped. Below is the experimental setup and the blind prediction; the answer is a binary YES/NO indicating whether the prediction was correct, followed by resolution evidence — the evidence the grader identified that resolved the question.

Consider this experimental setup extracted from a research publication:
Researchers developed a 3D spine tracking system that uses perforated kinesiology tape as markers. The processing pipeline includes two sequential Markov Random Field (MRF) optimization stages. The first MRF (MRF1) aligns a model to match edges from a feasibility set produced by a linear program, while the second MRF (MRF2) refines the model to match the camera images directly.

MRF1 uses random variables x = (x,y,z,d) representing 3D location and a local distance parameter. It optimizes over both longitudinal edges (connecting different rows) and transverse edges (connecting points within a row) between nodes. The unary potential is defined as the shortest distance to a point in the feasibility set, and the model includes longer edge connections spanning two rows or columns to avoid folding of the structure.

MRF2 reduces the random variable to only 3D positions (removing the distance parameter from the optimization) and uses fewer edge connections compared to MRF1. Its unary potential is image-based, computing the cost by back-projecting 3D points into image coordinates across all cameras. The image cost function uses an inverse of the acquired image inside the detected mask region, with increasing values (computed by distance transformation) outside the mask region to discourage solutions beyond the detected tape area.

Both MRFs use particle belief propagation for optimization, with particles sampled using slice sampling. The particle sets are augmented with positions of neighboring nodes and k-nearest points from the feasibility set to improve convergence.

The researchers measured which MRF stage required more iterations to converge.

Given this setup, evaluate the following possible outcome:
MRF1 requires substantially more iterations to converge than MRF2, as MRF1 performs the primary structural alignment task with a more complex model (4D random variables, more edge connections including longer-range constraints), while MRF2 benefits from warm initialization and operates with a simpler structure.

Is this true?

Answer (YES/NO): NO